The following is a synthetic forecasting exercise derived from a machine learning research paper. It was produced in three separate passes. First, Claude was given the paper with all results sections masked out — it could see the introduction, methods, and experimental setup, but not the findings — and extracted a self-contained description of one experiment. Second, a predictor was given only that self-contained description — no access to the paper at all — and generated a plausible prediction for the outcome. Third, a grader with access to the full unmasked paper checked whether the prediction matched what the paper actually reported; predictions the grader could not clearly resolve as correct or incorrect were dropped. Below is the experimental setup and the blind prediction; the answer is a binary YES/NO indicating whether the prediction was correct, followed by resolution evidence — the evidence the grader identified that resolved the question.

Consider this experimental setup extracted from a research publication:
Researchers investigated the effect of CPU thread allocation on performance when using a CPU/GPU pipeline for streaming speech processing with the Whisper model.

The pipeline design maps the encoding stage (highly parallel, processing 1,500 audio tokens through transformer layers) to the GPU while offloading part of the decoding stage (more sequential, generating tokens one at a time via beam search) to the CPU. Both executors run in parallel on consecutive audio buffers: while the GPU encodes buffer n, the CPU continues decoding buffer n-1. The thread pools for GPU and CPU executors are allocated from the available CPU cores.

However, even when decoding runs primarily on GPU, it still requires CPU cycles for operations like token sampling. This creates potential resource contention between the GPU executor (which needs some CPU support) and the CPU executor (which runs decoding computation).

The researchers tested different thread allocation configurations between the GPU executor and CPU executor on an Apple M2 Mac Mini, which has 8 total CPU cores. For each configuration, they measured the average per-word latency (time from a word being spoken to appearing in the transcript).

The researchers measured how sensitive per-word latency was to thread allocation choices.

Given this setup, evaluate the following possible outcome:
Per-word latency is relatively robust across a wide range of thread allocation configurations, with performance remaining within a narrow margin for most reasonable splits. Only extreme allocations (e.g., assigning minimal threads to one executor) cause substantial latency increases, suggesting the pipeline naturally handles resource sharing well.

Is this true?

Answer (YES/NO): NO